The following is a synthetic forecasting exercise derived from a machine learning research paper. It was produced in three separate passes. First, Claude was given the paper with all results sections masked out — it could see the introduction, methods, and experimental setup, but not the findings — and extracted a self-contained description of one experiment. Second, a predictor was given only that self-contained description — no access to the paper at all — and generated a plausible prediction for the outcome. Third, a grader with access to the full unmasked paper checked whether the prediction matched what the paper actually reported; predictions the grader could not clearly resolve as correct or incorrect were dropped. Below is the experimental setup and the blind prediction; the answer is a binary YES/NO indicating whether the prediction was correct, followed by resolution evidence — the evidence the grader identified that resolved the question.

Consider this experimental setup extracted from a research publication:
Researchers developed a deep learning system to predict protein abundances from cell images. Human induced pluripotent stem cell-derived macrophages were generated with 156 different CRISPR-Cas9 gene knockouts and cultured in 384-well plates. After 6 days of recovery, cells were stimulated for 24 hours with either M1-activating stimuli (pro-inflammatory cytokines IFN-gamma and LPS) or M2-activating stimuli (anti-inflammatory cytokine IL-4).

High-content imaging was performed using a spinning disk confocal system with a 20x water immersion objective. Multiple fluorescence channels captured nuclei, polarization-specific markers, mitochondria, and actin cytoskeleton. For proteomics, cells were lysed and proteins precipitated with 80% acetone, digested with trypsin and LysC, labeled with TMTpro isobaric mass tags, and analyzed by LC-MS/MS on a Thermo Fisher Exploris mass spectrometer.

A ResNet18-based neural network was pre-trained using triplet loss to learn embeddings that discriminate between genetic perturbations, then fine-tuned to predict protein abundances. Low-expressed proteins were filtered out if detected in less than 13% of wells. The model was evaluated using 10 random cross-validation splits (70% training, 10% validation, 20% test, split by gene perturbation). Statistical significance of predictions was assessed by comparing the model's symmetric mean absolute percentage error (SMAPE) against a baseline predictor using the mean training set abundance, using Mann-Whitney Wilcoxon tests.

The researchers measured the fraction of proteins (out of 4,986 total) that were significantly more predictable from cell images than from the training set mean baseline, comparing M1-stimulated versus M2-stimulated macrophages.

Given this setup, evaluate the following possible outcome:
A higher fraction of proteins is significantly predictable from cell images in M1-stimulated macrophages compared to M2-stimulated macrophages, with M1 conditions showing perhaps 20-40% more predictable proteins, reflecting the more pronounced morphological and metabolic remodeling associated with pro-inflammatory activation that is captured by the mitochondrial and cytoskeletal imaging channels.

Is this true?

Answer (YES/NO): NO